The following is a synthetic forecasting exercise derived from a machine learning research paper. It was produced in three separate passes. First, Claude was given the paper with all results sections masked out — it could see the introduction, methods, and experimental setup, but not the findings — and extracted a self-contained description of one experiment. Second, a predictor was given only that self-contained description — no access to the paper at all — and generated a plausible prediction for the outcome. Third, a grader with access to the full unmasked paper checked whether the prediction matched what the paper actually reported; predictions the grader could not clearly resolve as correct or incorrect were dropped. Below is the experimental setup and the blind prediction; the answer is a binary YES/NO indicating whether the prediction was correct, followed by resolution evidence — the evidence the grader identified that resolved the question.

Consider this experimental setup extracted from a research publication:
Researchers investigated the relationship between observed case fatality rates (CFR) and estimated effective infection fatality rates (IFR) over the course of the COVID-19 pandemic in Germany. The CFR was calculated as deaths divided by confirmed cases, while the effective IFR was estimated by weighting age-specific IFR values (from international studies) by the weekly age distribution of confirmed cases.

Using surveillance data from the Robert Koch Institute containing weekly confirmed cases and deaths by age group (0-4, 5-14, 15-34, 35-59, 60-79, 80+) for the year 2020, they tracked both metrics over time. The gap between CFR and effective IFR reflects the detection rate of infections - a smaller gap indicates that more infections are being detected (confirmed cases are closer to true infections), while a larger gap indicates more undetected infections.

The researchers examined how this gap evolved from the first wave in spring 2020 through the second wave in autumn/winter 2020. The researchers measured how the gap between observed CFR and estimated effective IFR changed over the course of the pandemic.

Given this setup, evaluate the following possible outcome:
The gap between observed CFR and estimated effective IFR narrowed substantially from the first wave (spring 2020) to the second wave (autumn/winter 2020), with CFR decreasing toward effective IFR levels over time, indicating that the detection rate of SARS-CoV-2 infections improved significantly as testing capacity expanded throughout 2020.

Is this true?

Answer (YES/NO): NO